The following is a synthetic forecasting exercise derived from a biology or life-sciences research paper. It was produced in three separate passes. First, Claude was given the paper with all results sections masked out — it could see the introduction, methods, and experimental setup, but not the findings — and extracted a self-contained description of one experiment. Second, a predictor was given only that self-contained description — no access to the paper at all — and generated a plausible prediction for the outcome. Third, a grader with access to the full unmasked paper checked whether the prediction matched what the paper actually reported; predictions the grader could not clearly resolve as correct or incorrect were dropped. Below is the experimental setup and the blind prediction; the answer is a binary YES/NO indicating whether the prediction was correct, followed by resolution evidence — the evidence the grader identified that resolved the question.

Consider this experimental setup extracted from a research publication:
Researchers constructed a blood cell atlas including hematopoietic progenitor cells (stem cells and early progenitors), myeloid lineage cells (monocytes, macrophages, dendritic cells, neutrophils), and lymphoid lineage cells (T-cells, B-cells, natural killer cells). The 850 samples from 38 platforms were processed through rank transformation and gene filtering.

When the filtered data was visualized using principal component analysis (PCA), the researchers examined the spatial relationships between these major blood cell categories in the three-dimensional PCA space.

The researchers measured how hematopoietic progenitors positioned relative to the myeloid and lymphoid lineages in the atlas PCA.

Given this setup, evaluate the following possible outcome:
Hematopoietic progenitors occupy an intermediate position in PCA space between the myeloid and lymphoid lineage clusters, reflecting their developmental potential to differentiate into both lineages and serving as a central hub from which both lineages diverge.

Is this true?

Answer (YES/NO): NO